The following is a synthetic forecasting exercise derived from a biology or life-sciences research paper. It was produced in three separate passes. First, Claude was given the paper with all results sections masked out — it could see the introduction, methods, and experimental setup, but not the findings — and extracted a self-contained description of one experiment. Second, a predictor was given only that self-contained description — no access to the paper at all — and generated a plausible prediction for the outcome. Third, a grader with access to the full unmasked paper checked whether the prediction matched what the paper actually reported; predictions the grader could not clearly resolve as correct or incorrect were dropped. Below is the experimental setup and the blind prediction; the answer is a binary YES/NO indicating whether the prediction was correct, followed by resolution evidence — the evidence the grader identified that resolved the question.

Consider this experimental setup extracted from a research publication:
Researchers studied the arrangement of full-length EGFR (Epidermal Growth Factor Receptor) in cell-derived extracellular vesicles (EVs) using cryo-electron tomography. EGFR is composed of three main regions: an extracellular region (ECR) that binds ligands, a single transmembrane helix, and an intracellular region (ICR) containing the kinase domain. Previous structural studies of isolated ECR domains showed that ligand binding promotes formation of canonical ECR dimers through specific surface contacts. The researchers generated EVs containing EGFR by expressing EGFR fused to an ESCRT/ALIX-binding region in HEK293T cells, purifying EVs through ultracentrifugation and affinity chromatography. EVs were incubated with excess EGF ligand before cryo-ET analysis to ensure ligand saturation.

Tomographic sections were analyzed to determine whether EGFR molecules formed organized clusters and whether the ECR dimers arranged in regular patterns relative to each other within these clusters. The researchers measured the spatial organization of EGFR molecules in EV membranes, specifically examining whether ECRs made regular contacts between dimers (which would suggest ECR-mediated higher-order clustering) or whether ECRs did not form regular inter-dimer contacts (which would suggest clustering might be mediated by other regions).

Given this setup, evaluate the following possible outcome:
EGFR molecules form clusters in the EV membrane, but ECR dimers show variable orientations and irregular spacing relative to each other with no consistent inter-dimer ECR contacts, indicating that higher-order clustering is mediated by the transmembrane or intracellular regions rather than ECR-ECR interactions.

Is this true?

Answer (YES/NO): YES